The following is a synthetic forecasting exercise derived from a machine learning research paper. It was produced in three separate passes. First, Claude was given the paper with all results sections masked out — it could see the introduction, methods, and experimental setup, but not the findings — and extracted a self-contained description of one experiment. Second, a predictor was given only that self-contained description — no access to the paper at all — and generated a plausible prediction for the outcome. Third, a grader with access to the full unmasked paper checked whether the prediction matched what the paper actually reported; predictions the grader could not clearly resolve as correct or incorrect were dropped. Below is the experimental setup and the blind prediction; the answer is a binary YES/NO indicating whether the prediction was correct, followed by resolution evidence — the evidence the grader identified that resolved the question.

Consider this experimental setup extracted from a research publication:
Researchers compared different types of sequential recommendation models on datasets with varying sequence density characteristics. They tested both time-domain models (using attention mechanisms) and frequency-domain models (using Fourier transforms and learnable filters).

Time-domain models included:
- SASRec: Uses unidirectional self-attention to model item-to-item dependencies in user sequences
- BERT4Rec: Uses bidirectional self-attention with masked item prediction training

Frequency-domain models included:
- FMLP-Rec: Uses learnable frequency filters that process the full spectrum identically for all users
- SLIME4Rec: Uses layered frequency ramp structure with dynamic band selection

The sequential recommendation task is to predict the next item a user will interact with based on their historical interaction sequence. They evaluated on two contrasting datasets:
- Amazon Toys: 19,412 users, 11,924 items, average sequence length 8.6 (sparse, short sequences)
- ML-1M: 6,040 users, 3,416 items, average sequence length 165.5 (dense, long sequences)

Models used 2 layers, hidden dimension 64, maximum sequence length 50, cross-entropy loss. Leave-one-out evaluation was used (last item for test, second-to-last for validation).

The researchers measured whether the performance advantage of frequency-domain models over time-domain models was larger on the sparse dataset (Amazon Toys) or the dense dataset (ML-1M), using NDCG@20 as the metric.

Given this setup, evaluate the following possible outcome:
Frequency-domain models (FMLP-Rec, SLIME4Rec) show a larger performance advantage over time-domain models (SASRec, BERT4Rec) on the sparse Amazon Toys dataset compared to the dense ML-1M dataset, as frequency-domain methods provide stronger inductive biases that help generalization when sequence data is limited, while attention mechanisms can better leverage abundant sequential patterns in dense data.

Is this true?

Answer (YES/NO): YES